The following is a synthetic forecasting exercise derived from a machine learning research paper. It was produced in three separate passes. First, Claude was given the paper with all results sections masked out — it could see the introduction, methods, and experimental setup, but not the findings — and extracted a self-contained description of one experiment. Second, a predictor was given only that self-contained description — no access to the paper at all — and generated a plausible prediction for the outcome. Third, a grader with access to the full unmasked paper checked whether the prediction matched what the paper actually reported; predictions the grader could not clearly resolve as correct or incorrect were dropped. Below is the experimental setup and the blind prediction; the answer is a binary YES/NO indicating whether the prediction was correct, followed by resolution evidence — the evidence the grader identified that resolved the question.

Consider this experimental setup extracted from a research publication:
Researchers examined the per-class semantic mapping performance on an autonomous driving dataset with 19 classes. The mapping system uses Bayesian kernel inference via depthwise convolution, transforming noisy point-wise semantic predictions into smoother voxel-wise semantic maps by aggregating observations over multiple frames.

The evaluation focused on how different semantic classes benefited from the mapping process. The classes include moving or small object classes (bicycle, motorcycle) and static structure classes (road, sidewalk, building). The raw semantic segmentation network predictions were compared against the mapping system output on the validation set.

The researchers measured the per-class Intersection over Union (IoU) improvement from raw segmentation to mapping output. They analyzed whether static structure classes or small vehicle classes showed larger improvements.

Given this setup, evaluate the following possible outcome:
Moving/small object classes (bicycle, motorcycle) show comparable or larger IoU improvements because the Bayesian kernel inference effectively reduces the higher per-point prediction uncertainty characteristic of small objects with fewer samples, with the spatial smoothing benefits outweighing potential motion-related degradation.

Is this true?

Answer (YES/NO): YES